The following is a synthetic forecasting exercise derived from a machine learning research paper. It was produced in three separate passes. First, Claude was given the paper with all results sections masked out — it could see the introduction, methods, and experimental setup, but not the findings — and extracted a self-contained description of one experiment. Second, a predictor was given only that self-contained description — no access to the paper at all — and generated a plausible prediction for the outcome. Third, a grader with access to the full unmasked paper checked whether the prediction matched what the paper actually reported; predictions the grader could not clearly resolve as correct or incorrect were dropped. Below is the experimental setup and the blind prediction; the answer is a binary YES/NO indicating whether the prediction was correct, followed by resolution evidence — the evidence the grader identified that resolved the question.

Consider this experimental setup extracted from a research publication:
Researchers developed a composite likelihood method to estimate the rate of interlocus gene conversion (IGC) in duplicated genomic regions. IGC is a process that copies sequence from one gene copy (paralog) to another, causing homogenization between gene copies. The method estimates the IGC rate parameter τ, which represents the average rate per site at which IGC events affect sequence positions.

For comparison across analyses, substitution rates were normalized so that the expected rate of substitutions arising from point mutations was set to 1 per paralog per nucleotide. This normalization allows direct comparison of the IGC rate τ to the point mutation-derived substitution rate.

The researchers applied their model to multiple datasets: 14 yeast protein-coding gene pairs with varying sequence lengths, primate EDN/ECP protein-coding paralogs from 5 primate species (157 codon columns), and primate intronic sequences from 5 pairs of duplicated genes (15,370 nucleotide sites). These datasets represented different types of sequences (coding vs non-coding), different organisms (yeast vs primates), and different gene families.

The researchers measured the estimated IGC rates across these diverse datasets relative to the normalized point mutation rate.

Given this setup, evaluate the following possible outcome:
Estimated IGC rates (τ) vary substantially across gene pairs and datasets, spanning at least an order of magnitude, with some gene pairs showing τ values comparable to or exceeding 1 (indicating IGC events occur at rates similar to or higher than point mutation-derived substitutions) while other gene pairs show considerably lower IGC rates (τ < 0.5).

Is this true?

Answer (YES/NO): YES